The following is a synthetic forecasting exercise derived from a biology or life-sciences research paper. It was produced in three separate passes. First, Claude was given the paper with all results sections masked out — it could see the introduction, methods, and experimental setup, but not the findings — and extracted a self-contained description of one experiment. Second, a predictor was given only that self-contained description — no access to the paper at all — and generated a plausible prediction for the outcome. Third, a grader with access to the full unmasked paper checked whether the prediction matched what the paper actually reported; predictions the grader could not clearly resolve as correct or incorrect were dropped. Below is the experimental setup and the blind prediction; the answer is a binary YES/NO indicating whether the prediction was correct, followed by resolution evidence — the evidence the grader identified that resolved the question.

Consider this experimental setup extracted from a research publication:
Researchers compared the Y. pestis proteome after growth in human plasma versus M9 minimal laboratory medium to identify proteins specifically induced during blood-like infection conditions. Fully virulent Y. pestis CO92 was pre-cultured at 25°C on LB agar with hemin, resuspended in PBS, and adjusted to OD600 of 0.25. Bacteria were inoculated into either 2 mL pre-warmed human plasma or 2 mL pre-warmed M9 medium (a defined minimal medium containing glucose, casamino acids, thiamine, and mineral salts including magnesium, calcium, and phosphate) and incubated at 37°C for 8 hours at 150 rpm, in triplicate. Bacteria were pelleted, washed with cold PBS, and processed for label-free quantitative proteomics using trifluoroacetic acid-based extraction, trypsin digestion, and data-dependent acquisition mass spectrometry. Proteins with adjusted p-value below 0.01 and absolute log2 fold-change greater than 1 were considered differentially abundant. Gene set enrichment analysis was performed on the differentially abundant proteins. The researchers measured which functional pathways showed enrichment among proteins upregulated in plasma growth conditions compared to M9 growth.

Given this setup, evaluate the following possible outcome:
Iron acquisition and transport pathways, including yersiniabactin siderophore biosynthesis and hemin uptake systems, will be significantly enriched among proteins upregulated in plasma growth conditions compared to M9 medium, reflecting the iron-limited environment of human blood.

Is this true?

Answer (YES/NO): YES